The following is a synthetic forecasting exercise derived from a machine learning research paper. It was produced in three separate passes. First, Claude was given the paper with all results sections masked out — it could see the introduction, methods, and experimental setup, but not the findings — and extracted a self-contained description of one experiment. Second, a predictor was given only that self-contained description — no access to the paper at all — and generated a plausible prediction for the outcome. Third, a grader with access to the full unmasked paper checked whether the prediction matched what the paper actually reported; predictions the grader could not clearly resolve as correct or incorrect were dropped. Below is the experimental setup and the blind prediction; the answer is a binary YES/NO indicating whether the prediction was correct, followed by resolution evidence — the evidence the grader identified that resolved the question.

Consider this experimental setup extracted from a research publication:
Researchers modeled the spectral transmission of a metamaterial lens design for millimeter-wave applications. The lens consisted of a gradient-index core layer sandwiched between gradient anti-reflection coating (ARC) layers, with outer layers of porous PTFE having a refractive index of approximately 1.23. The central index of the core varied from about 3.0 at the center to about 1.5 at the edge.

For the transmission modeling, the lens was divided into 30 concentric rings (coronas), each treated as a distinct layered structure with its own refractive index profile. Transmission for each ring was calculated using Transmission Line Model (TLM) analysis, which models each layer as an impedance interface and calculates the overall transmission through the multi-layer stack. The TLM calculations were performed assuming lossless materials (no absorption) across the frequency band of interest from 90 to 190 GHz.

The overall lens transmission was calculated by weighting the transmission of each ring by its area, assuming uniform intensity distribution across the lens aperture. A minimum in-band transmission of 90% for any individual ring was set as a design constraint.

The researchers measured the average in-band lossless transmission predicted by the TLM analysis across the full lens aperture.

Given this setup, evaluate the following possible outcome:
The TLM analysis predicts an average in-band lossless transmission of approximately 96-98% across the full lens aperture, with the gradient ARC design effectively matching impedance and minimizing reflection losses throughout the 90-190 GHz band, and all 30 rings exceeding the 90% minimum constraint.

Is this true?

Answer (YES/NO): NO